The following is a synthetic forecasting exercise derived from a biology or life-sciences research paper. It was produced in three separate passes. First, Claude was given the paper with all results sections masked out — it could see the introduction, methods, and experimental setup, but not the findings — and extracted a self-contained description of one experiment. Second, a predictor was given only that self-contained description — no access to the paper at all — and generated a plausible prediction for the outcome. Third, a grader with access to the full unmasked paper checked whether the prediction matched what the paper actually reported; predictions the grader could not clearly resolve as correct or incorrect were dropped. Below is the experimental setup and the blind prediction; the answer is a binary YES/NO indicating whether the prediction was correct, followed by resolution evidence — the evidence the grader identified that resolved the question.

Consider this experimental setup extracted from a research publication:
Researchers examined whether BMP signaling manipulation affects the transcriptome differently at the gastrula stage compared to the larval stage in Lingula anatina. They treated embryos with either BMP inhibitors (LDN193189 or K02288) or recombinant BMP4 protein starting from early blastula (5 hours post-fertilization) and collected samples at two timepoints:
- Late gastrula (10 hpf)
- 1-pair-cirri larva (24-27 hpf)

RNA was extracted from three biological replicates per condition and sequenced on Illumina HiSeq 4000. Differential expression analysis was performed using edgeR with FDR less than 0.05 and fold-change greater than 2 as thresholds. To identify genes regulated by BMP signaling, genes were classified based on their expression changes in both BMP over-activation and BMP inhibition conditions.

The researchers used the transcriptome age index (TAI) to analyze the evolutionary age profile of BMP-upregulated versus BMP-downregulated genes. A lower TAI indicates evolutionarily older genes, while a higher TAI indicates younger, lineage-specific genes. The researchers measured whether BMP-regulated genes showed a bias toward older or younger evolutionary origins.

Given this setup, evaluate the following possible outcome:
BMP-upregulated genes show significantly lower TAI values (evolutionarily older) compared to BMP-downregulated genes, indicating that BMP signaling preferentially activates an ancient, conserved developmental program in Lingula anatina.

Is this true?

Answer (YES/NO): NO